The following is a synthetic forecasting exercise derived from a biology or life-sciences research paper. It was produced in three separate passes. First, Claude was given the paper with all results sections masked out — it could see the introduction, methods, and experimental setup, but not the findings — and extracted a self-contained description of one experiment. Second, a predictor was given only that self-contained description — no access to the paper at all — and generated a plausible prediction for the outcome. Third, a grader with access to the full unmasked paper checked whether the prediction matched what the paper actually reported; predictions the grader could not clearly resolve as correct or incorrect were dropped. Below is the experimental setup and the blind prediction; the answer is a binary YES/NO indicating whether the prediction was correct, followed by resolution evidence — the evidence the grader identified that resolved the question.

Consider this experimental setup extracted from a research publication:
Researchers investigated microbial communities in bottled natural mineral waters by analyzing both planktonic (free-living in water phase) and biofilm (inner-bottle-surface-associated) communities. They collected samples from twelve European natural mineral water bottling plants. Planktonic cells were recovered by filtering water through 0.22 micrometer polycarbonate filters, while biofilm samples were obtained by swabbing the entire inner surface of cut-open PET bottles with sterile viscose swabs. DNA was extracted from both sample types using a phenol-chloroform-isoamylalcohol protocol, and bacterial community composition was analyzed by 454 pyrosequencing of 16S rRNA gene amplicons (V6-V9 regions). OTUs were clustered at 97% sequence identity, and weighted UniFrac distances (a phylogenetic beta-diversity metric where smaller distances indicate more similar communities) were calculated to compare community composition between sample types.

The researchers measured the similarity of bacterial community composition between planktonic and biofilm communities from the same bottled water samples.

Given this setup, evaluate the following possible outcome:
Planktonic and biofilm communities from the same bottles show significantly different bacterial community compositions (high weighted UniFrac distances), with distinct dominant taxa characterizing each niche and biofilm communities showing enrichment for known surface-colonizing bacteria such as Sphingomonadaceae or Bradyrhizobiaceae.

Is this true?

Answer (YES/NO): NO